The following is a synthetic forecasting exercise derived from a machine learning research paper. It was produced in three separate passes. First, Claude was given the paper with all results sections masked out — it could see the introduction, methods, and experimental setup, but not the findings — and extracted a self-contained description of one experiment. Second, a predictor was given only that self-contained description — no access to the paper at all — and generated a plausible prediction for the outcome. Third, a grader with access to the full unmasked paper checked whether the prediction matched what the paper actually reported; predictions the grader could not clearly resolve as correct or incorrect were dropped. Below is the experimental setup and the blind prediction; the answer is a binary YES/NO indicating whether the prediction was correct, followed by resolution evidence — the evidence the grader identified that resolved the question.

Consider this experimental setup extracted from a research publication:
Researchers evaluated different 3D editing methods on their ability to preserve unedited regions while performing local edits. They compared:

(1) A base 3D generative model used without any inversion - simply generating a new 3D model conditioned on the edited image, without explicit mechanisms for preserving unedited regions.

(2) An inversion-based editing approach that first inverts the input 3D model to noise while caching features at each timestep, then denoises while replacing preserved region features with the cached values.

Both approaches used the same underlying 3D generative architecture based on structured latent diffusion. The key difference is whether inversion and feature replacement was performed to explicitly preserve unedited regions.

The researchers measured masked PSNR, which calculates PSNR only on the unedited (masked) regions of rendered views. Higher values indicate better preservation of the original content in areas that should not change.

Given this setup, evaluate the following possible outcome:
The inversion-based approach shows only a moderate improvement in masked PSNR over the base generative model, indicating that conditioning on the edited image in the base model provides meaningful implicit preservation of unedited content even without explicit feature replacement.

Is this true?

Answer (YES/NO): NO